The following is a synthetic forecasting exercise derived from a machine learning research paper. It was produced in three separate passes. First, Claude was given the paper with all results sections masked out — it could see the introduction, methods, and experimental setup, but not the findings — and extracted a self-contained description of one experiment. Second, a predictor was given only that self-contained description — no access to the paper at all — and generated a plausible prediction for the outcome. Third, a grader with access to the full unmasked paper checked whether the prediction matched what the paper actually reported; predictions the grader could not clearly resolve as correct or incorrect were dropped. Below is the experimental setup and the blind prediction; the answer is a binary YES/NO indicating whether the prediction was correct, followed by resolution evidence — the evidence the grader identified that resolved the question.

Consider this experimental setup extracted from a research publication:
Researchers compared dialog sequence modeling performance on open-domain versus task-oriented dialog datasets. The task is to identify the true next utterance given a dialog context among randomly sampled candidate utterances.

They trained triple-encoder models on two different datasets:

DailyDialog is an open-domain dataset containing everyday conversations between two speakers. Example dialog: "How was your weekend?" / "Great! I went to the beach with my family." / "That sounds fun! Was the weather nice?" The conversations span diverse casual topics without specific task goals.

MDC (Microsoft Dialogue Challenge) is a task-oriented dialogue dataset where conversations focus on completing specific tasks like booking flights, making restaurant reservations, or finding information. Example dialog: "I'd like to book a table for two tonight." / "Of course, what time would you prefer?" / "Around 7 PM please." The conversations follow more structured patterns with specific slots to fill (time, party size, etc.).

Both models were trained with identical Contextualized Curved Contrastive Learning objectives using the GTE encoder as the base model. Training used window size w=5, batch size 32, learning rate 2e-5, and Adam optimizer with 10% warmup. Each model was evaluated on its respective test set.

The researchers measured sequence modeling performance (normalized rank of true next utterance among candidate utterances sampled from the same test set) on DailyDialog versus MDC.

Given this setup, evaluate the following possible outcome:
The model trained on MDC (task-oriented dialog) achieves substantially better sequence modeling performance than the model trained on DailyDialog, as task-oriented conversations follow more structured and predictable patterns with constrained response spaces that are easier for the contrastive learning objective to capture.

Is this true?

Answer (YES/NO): NO